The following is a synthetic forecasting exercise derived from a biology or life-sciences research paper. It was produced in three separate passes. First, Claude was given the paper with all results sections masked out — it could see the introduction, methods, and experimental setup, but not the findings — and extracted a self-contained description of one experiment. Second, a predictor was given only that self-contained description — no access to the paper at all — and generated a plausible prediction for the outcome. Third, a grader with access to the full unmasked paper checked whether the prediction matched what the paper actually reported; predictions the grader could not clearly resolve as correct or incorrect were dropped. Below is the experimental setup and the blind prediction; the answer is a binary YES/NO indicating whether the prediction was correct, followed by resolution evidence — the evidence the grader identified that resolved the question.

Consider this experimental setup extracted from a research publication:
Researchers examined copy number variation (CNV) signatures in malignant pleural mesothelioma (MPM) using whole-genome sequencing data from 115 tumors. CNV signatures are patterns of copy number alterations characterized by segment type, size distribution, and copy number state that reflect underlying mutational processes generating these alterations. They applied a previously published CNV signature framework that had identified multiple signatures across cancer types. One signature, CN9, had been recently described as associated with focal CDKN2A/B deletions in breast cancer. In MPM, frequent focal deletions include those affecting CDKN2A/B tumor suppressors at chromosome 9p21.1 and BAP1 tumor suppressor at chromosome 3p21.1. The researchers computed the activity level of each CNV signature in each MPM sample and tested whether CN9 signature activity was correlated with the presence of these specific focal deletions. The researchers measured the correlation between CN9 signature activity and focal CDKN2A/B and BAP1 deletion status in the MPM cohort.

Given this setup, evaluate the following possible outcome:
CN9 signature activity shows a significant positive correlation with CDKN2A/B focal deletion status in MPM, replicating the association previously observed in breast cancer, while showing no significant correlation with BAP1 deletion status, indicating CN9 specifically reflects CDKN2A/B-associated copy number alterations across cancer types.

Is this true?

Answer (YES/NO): NO